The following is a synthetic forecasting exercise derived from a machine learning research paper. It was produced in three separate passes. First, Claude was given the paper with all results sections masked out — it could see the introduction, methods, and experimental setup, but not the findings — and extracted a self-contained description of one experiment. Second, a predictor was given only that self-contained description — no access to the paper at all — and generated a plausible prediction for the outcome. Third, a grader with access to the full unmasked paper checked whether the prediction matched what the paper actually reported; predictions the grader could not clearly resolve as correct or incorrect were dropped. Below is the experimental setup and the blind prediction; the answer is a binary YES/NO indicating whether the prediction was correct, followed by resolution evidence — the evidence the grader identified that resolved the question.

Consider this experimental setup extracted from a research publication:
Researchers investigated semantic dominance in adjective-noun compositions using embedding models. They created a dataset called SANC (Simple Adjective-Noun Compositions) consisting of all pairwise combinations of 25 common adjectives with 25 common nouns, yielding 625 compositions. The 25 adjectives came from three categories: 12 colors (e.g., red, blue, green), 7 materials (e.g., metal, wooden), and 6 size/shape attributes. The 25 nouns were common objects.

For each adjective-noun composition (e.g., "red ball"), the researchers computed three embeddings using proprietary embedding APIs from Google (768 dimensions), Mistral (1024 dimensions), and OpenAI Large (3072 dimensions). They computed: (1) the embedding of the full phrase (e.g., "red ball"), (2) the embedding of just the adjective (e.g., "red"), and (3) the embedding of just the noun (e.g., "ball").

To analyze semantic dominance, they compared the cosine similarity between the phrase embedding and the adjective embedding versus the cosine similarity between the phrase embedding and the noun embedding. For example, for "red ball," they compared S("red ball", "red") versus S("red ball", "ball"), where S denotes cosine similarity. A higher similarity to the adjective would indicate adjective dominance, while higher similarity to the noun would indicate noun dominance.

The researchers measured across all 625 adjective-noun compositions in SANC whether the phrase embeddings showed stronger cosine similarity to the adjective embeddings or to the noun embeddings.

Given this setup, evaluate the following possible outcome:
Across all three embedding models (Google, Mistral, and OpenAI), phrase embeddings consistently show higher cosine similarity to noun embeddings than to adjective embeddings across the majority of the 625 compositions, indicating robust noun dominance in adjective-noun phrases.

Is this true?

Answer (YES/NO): NO